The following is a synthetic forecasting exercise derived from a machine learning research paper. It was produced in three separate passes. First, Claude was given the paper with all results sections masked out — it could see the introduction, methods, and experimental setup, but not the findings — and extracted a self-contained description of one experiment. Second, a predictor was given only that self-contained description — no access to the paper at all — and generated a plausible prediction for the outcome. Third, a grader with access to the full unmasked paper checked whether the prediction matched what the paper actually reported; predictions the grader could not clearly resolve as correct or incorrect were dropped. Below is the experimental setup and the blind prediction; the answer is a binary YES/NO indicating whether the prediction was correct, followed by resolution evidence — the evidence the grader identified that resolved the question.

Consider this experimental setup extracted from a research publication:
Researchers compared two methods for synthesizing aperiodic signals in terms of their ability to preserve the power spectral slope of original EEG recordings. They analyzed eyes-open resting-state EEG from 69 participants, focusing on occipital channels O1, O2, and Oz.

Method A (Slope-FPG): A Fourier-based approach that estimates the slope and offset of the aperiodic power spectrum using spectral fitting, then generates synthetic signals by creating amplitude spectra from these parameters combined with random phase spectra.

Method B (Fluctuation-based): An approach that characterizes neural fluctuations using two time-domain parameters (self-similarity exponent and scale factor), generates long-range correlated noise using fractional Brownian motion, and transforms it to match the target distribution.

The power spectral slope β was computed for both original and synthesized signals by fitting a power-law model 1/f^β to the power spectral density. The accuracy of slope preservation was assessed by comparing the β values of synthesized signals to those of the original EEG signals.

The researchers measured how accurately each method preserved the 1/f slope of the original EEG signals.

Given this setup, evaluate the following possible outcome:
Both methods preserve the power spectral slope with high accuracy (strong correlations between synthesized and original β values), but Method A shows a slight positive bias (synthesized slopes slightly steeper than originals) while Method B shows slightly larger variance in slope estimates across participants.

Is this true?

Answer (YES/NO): NO